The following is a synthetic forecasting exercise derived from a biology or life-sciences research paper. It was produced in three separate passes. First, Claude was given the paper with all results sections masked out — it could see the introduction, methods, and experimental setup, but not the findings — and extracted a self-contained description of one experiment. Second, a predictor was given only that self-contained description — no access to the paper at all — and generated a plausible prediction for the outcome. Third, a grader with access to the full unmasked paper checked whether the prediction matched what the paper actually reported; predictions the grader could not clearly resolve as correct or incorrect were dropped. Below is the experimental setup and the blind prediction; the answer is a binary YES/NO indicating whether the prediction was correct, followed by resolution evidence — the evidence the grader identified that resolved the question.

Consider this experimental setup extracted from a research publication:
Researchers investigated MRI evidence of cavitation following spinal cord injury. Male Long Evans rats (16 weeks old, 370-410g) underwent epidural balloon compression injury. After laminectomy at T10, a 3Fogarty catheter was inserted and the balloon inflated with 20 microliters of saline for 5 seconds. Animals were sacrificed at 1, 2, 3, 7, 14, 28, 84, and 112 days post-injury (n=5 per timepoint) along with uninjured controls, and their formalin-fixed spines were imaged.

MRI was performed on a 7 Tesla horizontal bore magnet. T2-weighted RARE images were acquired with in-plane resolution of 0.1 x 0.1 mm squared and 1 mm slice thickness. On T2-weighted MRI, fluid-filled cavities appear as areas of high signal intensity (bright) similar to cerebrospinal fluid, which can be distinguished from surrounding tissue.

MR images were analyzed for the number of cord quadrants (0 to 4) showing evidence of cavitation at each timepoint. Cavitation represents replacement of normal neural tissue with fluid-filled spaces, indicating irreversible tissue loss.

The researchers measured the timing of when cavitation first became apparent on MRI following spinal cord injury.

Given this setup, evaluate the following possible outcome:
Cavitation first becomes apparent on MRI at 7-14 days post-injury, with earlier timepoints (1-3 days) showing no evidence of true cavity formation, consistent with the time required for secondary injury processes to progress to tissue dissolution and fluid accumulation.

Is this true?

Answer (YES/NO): YES